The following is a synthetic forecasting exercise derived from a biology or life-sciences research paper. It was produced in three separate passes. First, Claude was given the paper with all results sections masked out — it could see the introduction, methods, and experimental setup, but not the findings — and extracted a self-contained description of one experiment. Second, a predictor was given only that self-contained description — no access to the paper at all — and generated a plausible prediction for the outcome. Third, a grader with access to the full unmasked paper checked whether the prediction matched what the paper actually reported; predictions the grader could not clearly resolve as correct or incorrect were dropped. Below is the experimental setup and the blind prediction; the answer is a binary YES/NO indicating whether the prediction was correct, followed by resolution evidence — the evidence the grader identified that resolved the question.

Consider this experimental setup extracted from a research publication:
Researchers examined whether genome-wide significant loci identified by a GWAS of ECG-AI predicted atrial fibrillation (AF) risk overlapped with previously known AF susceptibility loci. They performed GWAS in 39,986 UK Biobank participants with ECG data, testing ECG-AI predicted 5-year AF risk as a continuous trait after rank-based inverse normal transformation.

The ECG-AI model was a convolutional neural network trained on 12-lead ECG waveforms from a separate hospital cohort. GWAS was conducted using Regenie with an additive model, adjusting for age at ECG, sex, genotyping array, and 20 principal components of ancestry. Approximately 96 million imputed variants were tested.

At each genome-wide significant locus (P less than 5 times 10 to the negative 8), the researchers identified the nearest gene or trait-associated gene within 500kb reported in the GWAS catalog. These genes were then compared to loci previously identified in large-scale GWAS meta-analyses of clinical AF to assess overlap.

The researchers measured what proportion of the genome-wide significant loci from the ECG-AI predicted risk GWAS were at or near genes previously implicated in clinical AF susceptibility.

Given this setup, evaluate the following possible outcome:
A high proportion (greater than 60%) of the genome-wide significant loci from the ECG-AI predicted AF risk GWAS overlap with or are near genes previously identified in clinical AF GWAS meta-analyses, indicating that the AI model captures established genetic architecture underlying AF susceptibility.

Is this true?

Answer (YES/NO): NO